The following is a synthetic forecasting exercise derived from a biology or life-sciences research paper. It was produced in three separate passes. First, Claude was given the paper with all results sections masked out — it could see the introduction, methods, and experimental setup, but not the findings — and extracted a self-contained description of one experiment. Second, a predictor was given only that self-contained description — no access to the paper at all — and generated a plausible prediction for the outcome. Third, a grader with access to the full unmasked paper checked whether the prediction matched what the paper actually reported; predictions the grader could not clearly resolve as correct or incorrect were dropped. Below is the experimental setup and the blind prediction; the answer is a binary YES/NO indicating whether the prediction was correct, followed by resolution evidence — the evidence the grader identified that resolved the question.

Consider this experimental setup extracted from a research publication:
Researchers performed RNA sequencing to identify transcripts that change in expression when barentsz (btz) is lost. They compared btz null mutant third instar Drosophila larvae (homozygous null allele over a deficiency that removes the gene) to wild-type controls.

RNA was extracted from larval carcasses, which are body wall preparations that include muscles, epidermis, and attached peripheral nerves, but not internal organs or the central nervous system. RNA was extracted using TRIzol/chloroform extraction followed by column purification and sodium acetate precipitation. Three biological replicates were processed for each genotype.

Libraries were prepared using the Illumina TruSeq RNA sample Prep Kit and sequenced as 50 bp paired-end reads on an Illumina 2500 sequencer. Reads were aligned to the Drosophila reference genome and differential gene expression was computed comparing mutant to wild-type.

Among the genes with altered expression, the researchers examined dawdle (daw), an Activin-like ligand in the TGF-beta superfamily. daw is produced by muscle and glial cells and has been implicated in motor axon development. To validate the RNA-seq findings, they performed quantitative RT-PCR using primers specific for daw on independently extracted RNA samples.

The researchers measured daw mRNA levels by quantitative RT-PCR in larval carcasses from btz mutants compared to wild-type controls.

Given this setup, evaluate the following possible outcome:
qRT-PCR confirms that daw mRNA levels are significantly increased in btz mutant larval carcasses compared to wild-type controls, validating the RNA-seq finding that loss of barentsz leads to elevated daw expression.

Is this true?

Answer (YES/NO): NO